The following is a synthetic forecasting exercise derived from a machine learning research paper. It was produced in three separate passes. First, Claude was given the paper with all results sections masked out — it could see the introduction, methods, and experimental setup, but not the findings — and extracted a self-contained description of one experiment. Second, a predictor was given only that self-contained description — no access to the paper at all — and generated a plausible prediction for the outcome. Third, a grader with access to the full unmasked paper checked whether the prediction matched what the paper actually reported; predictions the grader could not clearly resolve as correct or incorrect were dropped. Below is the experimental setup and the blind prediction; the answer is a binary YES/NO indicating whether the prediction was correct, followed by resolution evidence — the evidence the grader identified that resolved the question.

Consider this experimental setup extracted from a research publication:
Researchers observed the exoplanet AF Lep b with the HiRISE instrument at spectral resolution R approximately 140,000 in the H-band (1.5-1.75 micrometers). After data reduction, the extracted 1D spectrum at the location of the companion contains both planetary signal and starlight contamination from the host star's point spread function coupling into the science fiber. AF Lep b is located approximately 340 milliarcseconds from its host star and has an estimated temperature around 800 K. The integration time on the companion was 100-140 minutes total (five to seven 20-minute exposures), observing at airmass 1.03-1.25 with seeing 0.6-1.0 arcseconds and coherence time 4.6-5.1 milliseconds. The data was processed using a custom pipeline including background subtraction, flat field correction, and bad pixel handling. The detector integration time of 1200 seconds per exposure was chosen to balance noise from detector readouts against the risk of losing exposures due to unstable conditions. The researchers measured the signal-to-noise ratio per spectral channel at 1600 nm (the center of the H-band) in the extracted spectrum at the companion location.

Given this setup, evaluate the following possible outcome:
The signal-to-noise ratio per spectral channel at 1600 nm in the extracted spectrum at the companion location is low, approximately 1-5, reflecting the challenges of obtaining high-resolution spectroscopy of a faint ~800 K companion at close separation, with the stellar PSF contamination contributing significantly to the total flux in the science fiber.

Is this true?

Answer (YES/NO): NO